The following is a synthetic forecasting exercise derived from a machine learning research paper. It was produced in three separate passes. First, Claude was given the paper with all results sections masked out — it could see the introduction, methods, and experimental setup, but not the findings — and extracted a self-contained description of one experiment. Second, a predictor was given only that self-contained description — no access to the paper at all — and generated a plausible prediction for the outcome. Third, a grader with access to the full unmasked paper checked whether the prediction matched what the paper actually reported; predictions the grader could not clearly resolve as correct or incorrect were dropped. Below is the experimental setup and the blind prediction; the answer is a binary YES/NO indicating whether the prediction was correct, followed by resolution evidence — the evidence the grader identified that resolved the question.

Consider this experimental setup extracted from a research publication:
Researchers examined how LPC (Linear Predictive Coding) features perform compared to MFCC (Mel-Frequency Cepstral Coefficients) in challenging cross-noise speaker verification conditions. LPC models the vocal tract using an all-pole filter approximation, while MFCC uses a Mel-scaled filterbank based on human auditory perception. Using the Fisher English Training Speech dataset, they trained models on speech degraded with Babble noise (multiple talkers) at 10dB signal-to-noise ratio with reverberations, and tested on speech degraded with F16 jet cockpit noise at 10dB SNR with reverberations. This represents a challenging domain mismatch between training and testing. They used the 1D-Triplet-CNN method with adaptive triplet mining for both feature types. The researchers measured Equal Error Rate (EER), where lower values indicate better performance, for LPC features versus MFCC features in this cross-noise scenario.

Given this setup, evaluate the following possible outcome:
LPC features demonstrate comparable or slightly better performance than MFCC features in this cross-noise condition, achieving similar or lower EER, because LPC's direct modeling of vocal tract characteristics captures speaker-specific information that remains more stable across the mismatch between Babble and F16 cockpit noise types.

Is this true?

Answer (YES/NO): NO